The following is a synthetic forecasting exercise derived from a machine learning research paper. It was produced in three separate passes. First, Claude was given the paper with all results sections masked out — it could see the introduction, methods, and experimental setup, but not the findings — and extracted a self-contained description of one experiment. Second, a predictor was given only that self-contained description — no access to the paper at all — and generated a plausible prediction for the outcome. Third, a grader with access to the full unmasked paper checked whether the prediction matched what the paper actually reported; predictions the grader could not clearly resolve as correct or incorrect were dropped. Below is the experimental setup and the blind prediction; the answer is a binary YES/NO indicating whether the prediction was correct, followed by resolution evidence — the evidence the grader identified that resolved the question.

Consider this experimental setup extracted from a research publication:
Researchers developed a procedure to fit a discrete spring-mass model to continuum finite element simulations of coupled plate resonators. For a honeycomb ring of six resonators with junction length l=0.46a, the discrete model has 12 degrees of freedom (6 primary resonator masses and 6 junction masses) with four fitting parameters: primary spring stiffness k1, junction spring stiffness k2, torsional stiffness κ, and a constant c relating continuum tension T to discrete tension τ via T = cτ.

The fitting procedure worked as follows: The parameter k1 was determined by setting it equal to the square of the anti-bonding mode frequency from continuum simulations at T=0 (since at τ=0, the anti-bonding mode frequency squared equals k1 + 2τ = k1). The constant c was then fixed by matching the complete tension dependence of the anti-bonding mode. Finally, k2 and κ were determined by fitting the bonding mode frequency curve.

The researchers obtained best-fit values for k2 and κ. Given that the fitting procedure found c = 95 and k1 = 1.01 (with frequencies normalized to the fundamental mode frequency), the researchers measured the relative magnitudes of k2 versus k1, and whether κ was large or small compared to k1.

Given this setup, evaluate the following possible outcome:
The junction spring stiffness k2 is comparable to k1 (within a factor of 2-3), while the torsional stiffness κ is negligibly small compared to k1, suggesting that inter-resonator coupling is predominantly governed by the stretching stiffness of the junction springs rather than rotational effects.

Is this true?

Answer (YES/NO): NO